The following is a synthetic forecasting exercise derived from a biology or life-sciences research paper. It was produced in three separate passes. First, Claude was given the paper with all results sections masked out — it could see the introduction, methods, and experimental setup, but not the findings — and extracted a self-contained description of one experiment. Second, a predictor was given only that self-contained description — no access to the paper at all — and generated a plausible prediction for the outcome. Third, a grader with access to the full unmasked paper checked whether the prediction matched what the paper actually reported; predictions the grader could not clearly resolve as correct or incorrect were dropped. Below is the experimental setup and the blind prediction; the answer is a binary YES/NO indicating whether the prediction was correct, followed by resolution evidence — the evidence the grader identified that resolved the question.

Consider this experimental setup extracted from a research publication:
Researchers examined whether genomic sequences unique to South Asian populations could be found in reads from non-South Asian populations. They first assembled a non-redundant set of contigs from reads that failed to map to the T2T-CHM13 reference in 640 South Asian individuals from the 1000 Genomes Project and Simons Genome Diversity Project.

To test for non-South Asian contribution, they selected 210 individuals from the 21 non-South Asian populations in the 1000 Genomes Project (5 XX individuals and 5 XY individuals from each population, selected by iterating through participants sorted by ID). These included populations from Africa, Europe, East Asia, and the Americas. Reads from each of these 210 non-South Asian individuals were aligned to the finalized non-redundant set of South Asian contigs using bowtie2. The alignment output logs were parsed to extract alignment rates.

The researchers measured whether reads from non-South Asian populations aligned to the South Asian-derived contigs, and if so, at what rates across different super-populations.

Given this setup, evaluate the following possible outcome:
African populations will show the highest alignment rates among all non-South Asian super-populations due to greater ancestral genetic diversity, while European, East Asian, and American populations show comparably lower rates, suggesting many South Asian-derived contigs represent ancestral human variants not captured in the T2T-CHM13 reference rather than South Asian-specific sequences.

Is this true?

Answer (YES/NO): NO